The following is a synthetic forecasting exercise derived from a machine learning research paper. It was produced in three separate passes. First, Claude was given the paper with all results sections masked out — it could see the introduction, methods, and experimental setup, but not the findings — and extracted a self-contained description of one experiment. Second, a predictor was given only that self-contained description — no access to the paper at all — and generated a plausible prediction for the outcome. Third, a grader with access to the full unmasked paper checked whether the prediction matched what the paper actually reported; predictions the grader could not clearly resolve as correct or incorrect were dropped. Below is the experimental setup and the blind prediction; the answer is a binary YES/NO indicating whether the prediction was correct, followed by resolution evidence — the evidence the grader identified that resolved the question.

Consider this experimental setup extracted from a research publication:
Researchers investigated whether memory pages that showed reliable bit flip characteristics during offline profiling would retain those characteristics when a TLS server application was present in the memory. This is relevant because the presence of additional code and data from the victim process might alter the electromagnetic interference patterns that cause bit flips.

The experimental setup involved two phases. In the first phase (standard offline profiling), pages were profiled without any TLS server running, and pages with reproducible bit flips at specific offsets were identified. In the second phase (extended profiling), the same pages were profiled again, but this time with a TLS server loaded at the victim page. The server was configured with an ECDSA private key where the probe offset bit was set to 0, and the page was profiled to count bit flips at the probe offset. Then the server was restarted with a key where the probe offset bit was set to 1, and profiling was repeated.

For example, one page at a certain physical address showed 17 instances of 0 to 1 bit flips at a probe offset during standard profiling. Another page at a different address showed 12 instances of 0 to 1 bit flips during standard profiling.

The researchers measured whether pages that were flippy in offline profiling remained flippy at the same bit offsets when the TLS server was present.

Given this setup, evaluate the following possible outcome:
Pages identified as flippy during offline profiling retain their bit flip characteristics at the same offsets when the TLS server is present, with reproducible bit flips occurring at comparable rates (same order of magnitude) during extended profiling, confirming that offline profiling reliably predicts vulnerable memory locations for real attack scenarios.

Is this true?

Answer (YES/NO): NO